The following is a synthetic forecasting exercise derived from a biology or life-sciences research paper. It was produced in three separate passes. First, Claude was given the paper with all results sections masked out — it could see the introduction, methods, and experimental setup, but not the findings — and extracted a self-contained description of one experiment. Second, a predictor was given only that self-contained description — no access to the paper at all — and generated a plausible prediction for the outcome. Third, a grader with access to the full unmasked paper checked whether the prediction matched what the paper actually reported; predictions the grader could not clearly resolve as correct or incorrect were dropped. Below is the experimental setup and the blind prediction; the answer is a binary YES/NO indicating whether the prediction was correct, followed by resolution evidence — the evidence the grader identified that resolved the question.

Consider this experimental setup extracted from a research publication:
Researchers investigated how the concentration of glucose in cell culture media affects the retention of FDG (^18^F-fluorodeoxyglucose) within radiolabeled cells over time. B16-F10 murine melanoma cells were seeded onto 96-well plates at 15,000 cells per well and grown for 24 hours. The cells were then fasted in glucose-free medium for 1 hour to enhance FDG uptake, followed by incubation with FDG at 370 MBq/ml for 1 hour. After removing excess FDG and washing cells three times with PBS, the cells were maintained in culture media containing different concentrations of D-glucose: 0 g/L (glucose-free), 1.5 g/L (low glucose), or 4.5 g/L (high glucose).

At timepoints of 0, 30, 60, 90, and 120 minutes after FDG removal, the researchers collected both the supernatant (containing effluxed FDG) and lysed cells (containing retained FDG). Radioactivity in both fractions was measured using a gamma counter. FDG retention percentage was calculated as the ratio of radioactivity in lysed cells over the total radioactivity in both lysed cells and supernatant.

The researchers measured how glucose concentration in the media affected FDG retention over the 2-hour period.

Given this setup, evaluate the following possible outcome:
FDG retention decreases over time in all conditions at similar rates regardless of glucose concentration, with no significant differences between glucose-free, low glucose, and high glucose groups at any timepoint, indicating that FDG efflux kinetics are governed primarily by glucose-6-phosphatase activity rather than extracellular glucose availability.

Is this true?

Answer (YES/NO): NO